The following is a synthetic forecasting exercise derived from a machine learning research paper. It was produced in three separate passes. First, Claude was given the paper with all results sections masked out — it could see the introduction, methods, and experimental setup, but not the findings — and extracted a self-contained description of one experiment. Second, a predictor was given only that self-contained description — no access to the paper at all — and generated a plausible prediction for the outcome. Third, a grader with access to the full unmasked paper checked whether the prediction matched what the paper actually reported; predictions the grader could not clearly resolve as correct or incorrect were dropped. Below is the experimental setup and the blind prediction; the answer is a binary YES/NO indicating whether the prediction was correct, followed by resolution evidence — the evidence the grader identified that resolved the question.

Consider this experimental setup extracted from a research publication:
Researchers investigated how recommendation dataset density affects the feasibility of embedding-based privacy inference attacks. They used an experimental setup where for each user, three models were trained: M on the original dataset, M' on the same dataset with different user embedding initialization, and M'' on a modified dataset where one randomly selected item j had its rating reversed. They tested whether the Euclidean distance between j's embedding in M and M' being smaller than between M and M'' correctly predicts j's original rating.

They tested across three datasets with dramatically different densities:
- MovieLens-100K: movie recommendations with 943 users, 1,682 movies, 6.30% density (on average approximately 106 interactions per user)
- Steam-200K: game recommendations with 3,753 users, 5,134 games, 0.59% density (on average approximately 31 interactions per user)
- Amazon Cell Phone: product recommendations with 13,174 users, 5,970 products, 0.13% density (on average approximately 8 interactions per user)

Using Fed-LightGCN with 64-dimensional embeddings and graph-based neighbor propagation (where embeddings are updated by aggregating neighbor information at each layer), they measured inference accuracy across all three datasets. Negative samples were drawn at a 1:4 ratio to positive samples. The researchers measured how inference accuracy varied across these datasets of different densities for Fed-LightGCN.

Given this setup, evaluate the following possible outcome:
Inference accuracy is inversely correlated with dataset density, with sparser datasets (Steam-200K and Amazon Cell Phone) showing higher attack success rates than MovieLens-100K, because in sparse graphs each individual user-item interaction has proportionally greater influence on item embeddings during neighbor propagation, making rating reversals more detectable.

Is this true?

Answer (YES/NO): YES